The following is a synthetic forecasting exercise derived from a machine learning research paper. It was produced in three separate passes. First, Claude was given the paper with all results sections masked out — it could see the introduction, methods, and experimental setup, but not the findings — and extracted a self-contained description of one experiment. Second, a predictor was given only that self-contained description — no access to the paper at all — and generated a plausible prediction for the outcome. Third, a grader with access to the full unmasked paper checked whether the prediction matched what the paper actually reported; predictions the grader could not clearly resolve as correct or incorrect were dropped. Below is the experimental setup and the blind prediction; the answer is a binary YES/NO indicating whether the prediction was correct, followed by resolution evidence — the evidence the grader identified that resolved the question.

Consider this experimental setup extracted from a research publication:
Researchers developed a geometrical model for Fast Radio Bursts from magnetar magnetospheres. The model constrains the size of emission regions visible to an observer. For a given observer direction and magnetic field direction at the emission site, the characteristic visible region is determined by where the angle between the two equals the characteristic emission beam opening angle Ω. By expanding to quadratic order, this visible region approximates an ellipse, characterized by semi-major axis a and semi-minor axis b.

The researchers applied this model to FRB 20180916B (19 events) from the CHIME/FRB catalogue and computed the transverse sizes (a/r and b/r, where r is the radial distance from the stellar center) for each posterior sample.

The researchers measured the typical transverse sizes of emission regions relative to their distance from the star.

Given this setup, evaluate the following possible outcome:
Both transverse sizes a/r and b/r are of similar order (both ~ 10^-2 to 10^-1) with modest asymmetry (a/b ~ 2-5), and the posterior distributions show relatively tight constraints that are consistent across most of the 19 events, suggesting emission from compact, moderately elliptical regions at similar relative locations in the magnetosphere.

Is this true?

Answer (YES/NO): YES